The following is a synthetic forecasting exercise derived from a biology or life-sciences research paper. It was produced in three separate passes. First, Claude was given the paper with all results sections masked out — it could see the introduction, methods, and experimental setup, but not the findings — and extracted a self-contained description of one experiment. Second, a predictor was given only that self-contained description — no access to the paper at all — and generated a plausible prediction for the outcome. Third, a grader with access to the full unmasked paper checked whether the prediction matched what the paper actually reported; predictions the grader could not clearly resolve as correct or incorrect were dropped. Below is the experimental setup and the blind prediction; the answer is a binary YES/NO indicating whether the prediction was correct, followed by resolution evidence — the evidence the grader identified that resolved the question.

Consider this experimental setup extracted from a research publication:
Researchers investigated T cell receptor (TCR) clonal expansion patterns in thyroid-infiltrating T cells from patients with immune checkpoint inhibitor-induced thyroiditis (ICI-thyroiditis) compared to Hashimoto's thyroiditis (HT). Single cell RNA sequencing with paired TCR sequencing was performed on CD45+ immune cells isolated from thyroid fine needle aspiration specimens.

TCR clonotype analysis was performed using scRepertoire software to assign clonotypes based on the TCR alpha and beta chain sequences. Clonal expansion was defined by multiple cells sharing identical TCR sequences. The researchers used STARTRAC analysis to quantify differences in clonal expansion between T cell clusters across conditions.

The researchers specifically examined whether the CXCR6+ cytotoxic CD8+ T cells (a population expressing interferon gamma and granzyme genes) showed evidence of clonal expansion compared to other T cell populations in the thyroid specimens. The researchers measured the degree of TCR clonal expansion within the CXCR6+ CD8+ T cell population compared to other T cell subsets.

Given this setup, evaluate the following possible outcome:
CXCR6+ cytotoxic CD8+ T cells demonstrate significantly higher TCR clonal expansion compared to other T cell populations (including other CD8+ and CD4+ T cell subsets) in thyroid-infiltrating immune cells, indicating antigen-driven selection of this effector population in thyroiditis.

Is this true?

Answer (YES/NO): YES